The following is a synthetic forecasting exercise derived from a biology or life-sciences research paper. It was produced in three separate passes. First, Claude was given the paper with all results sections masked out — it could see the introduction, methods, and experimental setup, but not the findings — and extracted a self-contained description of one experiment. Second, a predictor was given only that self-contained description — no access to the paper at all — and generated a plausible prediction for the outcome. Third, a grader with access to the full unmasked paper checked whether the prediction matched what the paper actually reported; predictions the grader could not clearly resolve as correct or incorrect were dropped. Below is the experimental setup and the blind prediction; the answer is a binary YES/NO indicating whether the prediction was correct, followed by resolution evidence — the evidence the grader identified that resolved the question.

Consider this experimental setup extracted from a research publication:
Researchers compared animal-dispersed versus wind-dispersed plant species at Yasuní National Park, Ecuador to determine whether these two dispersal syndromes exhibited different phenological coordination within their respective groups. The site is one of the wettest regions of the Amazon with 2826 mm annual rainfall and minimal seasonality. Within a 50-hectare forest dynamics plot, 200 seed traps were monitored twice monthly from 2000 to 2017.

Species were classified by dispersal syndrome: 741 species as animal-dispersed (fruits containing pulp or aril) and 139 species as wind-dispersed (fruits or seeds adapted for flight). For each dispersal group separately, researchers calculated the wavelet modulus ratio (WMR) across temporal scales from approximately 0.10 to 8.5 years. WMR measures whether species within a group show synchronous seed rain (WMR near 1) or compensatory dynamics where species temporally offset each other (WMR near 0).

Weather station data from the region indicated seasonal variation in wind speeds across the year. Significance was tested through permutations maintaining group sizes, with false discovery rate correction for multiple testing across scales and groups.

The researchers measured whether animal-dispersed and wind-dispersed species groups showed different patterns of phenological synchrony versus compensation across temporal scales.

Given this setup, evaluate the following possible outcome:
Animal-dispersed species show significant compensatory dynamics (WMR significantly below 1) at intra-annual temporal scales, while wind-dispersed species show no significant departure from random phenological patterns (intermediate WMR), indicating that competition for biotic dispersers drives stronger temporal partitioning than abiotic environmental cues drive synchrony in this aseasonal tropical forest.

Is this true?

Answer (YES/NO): NO